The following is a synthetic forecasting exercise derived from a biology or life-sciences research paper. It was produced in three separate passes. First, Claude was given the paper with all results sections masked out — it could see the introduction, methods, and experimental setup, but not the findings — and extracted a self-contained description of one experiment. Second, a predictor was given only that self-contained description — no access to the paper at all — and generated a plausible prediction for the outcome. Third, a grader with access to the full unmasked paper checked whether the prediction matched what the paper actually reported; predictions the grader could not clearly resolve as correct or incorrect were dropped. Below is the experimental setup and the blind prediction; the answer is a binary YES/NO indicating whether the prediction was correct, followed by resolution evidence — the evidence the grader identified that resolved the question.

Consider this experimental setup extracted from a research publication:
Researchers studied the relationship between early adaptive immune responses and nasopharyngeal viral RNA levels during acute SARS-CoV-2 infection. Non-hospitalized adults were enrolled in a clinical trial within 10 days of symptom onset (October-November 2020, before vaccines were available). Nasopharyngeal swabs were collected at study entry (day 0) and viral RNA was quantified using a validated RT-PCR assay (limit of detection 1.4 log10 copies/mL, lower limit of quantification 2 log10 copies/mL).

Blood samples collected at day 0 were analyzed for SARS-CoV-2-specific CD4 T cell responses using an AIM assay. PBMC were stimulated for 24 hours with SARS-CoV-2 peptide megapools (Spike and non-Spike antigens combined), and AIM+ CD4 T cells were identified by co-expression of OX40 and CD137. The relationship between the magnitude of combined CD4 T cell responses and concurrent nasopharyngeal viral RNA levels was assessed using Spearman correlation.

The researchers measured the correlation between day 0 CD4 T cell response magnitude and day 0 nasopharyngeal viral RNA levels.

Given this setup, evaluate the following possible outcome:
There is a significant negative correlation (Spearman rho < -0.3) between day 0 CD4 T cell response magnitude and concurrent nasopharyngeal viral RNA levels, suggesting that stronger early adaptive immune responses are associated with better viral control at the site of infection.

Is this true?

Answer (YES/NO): YES